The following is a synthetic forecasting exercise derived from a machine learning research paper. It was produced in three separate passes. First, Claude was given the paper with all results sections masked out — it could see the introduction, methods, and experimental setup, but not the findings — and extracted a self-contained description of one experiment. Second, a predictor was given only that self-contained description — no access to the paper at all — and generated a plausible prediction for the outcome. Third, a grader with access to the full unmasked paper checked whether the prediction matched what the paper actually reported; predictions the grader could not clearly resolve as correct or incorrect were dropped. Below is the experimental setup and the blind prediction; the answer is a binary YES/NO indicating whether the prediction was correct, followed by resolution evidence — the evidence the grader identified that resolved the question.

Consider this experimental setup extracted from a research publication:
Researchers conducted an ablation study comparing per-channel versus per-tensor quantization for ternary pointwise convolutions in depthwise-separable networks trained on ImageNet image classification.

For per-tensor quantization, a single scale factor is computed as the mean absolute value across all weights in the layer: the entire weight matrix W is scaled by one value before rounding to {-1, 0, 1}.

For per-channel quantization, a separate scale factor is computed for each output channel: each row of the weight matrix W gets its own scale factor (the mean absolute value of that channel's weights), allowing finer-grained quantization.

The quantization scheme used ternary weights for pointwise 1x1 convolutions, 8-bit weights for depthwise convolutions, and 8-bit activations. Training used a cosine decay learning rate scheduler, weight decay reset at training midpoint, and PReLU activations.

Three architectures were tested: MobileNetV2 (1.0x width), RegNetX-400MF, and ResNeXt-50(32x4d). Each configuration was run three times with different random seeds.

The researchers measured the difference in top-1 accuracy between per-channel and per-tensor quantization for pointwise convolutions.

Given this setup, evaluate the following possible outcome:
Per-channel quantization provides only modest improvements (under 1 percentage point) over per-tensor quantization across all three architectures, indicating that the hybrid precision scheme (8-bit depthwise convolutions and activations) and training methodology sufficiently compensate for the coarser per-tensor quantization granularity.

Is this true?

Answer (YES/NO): YES